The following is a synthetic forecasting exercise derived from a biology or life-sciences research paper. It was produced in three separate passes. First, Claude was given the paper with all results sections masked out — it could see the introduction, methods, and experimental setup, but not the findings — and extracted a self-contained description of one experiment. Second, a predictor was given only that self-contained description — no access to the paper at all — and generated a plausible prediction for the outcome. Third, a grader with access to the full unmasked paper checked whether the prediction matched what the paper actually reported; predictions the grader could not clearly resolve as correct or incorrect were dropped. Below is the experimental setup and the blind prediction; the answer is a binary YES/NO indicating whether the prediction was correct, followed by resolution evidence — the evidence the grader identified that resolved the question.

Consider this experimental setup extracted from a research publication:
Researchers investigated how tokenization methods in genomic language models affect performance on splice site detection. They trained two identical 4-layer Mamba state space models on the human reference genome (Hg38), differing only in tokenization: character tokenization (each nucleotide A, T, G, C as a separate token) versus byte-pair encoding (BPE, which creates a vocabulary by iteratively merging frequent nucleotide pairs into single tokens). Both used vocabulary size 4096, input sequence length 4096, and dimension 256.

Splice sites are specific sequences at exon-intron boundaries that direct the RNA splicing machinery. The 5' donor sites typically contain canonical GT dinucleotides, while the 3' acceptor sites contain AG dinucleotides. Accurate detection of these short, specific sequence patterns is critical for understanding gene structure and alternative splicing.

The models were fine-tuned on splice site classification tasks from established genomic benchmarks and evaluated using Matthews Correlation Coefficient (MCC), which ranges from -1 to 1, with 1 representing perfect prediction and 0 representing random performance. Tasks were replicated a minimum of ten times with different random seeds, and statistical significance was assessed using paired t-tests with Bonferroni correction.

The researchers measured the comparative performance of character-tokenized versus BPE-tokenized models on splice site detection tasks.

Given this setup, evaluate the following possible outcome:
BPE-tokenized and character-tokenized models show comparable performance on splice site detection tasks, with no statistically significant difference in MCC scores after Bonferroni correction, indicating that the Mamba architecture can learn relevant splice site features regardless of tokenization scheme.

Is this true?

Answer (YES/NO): NO